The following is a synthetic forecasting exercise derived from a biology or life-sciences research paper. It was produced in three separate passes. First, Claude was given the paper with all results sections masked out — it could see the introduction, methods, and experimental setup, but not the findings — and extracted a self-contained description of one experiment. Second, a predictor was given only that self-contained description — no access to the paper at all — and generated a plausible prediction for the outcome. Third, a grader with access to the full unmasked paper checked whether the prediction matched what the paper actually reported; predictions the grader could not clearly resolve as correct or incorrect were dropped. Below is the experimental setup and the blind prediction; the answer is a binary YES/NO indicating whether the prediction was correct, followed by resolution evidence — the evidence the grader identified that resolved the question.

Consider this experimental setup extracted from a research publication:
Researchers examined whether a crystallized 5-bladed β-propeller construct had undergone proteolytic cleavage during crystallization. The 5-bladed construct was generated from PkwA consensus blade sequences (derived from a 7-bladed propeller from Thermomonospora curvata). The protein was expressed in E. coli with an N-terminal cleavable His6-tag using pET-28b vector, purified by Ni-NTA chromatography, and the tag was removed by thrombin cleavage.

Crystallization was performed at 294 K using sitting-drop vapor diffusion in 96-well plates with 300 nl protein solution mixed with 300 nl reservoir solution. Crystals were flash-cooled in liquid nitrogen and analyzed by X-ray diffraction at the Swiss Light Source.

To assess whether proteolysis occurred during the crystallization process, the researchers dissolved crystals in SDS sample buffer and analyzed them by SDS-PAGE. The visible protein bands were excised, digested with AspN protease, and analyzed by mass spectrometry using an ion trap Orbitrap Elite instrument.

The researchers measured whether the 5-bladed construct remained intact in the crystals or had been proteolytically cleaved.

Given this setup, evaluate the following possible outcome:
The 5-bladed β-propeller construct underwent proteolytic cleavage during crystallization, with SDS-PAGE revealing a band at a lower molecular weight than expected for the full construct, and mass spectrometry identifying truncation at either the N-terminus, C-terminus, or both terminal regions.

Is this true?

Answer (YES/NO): YES